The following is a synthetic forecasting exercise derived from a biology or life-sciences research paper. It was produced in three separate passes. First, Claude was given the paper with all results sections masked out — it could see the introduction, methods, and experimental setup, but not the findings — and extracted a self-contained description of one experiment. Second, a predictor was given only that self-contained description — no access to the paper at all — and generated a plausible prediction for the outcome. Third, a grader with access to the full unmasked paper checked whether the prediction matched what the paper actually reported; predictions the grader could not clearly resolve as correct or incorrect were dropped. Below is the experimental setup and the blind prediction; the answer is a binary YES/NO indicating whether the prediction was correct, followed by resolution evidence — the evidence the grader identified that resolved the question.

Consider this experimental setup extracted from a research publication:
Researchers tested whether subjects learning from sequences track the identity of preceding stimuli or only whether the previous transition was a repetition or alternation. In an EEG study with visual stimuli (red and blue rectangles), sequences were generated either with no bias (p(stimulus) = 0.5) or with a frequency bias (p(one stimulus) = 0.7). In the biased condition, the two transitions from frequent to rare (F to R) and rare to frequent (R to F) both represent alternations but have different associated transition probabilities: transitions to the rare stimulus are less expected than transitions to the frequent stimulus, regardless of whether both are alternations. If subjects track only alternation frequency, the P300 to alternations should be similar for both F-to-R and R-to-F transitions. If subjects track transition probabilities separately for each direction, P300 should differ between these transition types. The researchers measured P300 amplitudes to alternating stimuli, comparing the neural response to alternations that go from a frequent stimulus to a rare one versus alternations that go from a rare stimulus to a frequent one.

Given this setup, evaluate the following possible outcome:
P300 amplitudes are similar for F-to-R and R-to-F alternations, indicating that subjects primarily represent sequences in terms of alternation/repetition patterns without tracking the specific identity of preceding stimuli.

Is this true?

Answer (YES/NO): NO